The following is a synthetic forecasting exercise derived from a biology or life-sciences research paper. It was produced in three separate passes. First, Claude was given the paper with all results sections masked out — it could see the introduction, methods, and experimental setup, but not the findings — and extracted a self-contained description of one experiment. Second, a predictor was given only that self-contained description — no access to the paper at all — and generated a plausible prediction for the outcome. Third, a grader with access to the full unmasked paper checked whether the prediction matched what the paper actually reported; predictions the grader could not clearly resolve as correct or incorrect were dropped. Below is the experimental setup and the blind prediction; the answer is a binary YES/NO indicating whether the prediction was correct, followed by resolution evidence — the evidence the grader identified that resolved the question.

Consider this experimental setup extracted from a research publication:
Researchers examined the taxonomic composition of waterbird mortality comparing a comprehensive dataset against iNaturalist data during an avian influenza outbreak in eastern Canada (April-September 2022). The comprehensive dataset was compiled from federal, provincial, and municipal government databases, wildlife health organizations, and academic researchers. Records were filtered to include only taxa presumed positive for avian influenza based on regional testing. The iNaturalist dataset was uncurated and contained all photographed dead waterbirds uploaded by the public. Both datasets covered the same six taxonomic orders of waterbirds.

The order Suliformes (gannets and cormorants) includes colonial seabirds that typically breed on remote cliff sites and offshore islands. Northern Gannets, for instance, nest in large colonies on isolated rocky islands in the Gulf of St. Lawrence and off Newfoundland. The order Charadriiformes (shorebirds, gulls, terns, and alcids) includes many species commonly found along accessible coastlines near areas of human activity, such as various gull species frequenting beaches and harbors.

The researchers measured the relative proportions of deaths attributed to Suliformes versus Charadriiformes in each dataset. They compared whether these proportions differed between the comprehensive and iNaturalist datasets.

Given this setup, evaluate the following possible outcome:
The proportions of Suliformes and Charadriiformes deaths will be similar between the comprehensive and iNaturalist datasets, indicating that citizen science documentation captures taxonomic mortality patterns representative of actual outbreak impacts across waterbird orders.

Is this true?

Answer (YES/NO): YES